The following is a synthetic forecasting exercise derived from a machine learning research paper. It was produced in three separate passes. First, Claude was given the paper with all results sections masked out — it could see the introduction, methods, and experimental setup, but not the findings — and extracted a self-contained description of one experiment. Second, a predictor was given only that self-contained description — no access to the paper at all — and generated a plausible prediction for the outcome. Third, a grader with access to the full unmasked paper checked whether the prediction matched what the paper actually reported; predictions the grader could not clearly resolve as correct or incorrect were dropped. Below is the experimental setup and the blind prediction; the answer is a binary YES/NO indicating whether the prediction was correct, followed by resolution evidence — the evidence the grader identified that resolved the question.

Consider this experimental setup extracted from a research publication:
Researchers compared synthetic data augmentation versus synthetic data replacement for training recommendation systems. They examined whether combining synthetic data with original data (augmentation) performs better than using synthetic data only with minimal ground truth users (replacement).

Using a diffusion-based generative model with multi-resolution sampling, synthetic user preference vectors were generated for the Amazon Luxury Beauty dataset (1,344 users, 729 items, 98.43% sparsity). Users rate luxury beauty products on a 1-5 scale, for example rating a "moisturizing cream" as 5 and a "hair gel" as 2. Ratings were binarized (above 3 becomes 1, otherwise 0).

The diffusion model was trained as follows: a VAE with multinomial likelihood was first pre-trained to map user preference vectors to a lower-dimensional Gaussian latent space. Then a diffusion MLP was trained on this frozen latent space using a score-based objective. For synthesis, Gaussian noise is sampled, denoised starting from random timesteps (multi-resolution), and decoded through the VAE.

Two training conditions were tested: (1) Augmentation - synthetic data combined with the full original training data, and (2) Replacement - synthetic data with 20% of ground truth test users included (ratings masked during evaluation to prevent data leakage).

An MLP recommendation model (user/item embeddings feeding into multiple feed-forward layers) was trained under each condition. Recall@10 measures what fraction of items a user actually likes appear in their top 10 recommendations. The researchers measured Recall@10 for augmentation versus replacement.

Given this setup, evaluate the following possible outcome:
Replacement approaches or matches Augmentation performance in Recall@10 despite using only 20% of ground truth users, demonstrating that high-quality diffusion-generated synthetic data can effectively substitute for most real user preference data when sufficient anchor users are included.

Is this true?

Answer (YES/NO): YES